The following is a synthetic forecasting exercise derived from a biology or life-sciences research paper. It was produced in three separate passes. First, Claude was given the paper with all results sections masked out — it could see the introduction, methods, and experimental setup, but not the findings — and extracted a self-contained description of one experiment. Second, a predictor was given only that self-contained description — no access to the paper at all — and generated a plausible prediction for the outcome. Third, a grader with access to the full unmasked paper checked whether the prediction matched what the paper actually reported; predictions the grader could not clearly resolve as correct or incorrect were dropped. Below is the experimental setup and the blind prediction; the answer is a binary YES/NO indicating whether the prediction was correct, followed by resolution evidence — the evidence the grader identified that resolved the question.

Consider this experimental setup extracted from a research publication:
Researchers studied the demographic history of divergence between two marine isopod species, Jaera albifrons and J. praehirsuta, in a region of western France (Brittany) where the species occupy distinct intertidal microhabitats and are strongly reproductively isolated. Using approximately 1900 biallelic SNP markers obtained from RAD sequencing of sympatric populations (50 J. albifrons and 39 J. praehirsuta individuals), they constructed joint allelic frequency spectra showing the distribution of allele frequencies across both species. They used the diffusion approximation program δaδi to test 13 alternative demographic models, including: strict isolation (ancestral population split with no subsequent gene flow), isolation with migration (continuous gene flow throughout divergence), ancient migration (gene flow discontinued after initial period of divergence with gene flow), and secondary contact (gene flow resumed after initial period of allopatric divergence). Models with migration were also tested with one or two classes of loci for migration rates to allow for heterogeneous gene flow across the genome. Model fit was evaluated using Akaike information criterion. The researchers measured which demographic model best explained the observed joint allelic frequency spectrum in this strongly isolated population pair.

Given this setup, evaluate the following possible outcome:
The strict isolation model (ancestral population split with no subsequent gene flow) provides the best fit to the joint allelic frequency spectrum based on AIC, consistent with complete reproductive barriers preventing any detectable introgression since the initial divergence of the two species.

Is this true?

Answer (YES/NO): NO